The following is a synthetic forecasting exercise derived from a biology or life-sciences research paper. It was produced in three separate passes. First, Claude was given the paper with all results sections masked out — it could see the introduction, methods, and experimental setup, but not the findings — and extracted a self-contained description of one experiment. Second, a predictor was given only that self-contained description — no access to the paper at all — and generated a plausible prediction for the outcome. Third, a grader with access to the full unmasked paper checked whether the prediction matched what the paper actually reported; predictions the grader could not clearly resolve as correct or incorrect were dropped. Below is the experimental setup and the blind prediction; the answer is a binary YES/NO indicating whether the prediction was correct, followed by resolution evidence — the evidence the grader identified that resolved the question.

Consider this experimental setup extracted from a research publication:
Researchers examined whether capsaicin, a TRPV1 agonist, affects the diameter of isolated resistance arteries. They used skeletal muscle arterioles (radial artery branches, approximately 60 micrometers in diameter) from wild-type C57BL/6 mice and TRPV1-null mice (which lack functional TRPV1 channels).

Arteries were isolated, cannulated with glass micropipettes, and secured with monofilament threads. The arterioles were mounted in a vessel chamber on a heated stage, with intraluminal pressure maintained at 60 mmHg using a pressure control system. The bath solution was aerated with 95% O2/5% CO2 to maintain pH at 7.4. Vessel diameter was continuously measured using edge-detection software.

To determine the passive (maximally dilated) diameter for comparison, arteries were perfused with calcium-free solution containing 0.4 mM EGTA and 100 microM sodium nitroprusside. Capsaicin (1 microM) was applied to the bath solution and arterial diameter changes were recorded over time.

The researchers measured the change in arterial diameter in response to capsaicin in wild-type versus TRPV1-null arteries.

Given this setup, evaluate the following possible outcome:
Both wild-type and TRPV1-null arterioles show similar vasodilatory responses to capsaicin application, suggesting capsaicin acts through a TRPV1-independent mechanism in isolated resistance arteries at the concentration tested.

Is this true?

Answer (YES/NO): NO